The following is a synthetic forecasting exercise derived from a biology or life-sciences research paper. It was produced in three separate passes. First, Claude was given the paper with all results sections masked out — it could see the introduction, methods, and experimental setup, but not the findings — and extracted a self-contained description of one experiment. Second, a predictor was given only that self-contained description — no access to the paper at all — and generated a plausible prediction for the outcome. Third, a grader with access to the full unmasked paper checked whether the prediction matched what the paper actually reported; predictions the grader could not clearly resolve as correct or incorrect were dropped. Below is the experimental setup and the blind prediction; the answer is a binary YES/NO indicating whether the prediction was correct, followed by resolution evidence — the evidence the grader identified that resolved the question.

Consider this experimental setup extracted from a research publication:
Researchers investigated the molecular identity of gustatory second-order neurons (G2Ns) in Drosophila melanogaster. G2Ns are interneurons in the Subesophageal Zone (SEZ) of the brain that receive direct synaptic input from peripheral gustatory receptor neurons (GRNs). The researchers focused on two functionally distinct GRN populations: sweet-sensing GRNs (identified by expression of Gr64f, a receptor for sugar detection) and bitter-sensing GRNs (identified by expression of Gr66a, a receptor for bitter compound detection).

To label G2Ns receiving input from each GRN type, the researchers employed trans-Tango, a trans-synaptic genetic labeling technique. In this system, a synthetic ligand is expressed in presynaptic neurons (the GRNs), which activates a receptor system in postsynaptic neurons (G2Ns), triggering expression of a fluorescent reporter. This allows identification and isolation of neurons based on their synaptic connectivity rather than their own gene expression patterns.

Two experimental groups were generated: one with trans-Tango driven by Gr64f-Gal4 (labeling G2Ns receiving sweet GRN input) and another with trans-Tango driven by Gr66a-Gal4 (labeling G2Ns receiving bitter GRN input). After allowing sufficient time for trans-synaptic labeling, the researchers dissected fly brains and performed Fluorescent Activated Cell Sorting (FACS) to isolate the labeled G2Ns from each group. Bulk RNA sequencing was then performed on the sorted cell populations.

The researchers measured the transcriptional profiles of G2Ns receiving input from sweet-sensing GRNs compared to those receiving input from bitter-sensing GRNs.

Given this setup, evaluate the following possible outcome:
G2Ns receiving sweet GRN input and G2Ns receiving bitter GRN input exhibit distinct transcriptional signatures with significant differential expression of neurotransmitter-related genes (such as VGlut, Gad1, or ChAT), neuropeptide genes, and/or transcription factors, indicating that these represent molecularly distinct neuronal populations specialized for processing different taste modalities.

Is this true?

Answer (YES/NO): YES